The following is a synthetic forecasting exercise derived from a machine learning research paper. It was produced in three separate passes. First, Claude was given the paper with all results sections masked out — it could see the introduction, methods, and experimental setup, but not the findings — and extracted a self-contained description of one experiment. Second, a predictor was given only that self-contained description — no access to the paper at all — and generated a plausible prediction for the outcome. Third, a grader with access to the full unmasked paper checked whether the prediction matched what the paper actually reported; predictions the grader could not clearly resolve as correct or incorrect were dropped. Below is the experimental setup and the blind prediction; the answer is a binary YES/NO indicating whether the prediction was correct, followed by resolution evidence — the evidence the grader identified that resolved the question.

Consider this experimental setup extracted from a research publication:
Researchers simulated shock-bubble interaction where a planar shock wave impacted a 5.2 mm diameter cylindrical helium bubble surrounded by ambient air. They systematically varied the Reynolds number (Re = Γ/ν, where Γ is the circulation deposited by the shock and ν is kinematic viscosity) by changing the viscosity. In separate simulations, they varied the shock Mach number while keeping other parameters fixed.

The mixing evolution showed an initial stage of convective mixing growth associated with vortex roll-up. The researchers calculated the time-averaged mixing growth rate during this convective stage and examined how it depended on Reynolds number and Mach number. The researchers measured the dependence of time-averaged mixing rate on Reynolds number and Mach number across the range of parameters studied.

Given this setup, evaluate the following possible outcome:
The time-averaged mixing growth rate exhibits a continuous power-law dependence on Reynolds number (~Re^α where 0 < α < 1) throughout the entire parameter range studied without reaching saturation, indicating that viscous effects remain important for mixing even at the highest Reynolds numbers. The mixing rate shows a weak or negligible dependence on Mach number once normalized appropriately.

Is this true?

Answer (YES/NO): NO